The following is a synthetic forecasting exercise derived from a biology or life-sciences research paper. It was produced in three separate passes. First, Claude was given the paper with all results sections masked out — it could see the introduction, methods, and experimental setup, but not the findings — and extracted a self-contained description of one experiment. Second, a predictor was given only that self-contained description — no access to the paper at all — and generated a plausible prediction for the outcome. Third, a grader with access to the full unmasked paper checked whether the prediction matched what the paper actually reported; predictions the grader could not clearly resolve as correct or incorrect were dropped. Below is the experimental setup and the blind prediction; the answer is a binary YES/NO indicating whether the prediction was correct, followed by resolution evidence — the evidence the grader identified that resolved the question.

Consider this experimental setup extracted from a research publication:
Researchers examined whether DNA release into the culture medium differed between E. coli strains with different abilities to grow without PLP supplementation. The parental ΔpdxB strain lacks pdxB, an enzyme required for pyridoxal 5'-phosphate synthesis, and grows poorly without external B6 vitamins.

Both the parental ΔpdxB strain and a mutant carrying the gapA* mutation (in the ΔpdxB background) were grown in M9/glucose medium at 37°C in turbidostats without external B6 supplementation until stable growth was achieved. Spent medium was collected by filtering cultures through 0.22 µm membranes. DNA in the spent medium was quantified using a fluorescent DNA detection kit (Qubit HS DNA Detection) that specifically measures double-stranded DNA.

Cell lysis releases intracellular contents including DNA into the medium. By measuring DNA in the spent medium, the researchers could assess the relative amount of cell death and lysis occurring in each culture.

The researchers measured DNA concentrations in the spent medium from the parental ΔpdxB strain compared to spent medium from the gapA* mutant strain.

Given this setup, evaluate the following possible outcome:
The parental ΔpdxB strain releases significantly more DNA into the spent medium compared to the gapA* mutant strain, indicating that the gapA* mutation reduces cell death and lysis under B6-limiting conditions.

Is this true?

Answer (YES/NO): NO